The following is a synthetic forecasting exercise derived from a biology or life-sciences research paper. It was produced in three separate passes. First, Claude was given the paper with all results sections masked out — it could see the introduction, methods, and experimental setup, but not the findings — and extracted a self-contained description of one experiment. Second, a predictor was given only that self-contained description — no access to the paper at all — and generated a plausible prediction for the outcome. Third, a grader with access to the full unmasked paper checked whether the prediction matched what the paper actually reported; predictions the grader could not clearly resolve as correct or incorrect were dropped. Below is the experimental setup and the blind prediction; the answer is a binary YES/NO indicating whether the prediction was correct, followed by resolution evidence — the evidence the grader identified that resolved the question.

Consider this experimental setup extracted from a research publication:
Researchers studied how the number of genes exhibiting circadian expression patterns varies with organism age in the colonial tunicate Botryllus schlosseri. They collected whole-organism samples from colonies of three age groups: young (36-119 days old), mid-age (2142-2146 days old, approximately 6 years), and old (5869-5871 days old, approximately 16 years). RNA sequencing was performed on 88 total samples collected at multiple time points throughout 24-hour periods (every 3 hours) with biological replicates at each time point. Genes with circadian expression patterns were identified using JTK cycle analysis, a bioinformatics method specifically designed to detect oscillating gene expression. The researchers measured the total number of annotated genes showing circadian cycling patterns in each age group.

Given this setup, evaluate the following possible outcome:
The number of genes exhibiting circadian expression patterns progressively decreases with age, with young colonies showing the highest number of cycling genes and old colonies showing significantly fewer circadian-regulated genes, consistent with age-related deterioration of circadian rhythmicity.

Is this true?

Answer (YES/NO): NO